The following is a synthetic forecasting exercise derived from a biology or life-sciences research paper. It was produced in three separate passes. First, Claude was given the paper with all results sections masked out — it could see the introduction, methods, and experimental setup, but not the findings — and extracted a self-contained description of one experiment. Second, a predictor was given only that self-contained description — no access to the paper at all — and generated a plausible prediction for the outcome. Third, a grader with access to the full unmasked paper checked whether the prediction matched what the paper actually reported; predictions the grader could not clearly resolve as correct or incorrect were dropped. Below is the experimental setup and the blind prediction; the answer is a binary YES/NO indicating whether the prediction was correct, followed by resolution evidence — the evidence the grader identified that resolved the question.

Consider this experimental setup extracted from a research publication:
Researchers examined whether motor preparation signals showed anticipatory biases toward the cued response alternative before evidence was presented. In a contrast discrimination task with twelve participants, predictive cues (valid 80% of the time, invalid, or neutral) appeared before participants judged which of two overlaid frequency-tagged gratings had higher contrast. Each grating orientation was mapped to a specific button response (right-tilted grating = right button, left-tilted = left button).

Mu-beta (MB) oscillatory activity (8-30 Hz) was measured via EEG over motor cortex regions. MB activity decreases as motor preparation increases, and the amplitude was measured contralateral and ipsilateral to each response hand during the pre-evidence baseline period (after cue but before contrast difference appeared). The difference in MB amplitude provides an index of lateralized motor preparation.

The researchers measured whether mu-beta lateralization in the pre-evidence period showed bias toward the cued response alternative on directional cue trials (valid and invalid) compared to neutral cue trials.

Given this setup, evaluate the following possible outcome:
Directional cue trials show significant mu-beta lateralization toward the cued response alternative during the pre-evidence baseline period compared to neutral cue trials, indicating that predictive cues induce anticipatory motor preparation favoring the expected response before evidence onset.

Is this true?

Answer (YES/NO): YES